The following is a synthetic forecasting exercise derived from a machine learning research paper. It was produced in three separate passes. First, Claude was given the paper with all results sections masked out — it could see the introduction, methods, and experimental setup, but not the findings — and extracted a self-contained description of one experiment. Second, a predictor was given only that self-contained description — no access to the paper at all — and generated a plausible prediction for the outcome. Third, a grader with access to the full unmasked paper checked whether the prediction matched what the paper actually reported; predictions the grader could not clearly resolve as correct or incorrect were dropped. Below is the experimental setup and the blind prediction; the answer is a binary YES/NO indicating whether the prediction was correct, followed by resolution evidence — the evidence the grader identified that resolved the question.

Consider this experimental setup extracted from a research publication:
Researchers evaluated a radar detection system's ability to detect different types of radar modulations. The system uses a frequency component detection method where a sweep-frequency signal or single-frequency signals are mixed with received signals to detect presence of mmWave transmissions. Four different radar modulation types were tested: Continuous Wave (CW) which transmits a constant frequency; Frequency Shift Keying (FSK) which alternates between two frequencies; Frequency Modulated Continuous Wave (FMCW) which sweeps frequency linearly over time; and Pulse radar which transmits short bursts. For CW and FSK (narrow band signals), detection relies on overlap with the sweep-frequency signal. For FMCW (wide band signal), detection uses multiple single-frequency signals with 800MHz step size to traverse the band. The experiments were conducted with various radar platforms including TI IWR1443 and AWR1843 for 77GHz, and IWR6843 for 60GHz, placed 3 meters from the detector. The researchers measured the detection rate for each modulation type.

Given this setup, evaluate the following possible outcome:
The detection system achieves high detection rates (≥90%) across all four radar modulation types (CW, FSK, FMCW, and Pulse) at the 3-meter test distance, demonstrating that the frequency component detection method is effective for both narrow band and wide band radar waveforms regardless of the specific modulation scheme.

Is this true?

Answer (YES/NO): YES